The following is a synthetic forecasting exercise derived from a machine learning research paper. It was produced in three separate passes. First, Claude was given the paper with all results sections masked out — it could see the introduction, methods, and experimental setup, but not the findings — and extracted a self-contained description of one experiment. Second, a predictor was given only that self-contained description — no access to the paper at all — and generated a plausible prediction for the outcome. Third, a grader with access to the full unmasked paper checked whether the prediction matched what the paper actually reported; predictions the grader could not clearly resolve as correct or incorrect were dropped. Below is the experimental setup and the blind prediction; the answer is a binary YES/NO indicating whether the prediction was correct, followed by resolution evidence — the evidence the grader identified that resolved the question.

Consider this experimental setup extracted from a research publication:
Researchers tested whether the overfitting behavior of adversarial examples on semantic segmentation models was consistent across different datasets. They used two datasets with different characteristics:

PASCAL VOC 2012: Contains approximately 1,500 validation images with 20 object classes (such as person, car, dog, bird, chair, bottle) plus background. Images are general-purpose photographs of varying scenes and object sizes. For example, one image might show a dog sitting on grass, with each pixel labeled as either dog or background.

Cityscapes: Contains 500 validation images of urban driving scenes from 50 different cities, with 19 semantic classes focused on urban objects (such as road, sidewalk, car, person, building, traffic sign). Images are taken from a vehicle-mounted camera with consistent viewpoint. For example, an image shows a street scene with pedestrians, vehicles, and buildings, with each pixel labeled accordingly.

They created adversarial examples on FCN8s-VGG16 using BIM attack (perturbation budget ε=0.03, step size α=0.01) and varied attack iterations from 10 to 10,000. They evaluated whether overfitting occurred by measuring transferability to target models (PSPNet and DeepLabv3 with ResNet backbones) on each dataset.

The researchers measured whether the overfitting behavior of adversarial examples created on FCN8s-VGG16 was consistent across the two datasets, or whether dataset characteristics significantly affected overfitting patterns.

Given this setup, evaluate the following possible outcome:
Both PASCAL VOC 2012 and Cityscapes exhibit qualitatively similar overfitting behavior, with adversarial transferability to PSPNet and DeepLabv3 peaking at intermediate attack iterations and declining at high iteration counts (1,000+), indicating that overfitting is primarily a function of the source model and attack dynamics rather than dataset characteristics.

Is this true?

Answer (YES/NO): NO